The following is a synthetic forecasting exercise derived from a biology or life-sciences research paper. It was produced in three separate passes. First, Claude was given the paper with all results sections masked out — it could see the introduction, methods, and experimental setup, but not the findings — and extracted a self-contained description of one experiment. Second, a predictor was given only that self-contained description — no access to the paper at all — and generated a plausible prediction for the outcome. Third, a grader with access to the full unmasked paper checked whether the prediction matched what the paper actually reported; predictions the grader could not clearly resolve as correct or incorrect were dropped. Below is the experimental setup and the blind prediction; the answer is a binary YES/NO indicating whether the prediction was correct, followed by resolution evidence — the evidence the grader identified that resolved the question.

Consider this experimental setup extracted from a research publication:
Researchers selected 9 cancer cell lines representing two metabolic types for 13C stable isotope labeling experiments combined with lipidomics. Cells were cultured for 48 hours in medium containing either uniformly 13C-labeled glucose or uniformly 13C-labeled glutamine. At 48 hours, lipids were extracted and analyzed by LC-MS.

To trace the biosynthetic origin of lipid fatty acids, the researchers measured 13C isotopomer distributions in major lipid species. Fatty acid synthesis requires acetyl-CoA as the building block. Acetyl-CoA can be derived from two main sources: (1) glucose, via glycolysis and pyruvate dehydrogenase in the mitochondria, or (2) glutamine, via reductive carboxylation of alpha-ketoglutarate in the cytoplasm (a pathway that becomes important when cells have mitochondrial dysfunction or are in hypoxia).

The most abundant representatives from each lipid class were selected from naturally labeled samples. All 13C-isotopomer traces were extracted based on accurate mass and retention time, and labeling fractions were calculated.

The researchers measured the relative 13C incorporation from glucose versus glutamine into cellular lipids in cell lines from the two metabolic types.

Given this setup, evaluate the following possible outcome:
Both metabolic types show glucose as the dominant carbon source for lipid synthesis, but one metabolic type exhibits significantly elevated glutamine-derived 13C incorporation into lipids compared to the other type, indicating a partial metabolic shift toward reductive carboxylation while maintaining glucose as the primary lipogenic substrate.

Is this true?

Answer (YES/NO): NO